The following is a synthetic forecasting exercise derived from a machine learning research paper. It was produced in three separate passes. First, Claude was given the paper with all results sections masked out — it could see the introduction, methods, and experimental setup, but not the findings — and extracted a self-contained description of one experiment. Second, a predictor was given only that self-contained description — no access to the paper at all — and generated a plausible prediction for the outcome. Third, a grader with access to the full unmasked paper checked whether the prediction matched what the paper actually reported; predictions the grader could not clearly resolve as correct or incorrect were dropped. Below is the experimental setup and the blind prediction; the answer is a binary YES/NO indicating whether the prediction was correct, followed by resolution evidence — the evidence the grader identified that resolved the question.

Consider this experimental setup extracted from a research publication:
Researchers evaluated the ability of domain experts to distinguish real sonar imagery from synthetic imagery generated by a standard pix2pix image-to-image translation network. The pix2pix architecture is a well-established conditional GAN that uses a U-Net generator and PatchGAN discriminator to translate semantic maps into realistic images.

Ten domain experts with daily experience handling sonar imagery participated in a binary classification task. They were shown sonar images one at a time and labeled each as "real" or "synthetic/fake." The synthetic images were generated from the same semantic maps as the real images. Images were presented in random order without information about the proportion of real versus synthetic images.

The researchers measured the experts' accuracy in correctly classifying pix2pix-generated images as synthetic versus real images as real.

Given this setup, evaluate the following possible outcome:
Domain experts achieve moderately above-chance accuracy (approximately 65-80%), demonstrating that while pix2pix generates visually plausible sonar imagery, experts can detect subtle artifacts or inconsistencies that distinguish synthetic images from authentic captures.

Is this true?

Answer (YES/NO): NO